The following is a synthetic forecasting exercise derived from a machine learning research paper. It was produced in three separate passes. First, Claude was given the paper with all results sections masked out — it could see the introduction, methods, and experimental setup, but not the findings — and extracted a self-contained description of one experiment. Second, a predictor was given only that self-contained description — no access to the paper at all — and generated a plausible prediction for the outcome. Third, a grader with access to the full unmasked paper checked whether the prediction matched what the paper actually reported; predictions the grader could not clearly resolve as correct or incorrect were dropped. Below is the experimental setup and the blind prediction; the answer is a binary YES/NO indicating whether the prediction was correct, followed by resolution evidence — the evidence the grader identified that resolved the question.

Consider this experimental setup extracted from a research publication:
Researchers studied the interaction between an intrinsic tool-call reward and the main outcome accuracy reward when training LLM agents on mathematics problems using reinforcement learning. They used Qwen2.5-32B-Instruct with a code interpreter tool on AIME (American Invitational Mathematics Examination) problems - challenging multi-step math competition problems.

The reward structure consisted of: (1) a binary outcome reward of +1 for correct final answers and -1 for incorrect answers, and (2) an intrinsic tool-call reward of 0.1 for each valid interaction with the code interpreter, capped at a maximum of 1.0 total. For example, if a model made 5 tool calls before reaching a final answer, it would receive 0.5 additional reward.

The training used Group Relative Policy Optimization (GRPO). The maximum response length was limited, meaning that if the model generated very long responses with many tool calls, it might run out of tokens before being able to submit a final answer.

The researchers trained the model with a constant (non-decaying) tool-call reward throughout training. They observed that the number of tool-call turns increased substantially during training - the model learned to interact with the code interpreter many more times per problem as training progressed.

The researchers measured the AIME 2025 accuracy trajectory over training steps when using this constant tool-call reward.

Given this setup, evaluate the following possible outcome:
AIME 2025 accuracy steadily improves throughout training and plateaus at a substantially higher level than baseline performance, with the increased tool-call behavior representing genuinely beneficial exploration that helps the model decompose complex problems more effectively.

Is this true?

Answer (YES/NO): NO